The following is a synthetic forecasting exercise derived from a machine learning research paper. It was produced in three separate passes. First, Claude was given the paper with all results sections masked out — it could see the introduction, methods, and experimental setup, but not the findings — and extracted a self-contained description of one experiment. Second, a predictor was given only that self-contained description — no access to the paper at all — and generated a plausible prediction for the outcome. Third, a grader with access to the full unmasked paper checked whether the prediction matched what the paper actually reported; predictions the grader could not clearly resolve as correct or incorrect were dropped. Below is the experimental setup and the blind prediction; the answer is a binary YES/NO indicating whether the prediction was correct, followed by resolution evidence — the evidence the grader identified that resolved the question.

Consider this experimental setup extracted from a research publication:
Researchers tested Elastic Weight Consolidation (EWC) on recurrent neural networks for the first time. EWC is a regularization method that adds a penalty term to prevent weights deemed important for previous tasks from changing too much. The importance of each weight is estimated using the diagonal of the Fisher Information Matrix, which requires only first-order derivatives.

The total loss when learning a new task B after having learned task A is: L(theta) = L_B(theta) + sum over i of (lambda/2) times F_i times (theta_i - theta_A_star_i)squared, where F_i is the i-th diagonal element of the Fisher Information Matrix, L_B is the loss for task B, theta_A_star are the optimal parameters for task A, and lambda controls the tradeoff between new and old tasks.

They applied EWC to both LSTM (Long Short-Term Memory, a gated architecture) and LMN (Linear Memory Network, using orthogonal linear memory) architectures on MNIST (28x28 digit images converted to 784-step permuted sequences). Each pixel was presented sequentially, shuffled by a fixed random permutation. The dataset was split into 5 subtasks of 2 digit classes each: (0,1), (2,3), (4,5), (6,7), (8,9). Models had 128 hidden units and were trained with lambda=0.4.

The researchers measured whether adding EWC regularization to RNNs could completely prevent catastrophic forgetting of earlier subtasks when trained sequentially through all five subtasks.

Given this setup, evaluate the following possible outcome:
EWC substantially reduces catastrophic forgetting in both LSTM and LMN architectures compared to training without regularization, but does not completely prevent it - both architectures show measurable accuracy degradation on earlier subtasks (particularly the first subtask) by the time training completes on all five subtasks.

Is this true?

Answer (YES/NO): NO